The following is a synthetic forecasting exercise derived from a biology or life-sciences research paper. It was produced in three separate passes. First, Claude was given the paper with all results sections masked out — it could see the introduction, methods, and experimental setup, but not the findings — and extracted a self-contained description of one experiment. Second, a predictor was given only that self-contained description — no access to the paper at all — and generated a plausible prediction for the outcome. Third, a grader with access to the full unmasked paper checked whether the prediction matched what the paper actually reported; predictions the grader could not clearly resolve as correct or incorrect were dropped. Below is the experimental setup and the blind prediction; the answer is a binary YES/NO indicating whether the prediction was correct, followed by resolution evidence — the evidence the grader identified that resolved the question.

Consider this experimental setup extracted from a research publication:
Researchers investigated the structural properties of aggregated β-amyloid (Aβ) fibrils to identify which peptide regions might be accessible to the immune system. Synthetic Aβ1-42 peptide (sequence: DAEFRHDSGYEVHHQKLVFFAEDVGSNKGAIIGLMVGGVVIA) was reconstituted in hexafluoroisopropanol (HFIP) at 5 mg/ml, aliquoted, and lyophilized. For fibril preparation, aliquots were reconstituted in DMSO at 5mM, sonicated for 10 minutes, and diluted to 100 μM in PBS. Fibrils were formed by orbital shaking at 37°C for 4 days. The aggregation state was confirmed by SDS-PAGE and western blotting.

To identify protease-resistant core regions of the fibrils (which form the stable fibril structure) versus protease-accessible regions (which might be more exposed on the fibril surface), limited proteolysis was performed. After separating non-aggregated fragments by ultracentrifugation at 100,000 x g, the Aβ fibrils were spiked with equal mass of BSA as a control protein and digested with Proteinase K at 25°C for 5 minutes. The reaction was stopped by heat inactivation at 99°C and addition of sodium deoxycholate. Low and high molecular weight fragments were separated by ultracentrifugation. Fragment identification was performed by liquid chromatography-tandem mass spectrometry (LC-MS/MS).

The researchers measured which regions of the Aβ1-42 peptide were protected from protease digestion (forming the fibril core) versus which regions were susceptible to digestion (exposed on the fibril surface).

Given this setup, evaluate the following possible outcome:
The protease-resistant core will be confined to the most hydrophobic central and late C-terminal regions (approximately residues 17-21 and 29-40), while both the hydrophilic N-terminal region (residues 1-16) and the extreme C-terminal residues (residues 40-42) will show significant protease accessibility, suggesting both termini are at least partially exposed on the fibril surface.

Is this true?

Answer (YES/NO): NO